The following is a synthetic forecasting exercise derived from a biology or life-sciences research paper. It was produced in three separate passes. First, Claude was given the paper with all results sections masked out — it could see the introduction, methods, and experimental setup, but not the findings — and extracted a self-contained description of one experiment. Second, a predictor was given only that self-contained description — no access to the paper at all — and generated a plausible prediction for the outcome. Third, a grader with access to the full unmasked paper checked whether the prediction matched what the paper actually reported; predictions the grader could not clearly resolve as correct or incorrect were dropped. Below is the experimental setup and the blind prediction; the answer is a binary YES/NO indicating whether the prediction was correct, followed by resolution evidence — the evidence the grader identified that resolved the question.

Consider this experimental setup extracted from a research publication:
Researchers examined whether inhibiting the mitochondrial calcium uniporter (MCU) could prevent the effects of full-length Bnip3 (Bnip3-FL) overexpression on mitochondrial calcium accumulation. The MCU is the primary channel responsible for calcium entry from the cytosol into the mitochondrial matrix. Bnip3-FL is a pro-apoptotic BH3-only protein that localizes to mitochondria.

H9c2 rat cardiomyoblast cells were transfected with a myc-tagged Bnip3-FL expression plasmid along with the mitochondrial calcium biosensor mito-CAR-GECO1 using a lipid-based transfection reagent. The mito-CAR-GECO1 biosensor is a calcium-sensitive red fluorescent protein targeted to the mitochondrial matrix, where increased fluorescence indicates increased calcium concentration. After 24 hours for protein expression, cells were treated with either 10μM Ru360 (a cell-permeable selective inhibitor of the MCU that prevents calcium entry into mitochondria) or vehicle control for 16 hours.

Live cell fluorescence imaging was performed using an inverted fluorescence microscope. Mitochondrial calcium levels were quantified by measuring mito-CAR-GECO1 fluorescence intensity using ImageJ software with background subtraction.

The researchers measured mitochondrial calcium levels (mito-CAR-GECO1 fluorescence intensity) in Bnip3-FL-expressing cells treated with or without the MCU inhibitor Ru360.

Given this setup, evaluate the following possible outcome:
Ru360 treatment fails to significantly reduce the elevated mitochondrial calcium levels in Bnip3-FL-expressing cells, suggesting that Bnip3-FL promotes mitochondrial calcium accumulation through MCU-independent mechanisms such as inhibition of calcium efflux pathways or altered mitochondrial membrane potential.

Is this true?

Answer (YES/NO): NO